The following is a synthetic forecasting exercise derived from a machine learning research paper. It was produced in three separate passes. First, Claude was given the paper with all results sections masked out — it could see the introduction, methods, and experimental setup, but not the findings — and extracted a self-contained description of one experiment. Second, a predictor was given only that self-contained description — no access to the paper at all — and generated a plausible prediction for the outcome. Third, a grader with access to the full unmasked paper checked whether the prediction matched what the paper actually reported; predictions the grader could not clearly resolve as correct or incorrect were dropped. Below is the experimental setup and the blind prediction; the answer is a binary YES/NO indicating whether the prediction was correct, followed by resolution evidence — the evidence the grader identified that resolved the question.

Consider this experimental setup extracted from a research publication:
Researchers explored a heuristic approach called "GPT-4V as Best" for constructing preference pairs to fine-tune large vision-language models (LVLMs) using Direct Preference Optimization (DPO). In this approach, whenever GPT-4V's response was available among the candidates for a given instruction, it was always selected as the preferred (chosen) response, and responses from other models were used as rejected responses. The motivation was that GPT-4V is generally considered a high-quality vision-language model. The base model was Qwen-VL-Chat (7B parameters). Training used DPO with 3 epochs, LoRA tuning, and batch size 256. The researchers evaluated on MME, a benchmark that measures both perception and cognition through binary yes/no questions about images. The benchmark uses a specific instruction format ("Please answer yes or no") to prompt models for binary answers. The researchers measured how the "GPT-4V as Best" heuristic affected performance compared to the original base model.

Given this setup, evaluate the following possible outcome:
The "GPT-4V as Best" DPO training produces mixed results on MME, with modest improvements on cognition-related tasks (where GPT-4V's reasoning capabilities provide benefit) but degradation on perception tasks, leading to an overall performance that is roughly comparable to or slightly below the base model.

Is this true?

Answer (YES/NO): NO